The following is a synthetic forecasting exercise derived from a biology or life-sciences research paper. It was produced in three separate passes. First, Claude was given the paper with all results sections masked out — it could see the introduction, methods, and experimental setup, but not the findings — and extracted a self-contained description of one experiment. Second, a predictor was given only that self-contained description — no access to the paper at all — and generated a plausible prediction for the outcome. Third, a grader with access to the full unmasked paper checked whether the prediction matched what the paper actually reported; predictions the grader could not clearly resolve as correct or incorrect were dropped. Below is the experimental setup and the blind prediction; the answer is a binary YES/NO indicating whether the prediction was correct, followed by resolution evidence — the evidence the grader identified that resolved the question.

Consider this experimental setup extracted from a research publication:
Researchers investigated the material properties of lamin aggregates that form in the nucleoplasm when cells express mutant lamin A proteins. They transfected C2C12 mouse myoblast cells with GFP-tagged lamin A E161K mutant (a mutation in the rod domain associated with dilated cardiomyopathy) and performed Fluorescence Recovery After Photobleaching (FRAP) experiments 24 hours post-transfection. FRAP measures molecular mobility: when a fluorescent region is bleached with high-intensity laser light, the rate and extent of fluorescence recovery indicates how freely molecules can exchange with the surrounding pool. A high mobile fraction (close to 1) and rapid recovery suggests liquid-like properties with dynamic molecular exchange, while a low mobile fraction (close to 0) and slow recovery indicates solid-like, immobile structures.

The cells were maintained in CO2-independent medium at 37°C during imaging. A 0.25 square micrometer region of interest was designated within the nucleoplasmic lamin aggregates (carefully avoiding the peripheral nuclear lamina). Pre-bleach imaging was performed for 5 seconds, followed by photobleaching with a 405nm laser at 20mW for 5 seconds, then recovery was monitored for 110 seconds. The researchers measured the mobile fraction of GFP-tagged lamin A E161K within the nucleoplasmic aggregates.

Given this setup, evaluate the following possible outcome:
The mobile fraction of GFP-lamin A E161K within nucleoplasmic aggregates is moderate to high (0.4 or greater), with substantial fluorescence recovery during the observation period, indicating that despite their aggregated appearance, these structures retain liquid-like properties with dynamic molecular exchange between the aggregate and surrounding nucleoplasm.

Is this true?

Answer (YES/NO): NO